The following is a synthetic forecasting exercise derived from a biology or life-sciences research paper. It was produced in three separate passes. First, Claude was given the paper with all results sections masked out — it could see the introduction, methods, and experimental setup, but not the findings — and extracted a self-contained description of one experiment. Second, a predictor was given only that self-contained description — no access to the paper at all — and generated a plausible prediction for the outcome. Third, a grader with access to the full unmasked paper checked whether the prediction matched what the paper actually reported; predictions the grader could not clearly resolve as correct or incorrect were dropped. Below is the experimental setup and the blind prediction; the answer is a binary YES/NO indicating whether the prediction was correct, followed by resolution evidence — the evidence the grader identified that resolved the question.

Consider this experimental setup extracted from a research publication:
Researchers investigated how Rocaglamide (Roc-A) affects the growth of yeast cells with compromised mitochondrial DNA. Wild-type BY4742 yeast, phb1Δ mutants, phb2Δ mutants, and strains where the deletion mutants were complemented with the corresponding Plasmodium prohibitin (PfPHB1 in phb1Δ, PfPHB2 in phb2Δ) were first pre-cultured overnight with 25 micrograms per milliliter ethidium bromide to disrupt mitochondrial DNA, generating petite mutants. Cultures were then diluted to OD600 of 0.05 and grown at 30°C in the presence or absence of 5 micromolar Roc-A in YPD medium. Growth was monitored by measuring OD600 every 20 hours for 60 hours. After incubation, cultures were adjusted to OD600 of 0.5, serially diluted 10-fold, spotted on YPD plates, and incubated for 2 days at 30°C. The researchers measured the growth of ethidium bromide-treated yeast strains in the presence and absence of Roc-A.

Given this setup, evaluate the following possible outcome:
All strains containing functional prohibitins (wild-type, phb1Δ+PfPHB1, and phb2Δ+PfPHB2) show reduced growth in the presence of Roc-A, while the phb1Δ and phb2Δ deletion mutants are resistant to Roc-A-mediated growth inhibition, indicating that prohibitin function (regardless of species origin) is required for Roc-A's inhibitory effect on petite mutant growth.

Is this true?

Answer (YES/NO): NO